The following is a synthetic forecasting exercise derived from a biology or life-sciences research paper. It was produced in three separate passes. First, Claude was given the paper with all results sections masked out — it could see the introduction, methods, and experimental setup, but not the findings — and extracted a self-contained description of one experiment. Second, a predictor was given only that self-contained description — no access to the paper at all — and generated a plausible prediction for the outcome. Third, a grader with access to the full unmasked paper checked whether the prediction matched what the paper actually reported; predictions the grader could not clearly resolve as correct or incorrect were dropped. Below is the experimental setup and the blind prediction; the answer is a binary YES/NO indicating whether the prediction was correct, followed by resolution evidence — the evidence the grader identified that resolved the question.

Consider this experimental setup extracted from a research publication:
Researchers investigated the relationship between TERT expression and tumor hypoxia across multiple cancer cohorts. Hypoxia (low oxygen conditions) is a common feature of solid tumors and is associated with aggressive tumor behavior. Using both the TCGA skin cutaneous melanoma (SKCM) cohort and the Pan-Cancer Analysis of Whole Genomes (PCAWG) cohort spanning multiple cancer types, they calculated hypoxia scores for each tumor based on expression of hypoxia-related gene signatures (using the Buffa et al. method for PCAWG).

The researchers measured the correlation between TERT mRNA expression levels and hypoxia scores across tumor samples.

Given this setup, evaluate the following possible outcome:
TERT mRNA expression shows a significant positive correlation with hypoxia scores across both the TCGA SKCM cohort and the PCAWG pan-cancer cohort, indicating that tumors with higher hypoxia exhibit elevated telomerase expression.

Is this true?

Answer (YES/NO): YES